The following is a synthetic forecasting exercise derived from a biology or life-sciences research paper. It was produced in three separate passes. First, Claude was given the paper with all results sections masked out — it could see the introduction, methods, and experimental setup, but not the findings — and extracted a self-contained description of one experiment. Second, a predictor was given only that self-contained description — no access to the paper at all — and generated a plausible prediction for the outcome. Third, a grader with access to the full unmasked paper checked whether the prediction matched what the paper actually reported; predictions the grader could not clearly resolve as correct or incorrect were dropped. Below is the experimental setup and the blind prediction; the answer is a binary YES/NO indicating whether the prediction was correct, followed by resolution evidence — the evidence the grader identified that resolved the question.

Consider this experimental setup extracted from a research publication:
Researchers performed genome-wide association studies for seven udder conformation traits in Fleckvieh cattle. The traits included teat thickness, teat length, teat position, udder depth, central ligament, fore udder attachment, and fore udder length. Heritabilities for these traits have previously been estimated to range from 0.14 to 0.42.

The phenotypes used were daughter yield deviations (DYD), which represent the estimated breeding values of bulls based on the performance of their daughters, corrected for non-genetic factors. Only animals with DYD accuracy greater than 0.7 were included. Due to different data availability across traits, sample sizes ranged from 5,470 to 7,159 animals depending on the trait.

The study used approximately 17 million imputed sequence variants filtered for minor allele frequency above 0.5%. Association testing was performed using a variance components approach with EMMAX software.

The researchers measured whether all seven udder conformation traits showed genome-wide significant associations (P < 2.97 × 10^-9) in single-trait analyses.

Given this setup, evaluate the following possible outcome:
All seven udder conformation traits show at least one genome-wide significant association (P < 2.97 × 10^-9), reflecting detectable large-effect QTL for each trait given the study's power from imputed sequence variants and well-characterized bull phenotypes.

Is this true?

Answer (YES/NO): NO